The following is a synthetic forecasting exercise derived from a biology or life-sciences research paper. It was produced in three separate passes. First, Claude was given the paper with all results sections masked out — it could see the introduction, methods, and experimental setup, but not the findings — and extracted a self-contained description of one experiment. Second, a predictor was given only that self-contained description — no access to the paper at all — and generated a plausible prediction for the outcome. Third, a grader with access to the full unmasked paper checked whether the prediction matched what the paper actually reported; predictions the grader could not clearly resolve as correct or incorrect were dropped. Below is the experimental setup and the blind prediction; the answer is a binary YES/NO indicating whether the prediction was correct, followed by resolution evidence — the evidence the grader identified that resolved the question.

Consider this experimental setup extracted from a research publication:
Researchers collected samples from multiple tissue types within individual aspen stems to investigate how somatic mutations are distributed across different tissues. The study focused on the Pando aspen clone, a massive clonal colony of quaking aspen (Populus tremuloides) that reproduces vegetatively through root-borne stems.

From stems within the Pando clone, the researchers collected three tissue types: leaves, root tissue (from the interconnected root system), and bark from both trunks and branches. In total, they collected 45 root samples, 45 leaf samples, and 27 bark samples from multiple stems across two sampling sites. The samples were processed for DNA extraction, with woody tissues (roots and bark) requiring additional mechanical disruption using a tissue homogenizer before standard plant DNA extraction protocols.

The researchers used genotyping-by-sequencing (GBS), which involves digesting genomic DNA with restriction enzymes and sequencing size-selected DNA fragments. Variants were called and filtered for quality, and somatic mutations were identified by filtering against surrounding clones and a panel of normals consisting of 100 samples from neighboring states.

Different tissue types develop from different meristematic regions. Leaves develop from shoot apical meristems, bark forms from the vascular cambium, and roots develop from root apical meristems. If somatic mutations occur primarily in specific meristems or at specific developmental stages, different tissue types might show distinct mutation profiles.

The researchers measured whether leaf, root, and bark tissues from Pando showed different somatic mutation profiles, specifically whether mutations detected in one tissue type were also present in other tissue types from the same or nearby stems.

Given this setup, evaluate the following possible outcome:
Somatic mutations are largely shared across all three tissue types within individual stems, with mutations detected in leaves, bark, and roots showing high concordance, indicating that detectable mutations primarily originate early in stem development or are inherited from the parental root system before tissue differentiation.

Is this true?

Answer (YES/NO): NO